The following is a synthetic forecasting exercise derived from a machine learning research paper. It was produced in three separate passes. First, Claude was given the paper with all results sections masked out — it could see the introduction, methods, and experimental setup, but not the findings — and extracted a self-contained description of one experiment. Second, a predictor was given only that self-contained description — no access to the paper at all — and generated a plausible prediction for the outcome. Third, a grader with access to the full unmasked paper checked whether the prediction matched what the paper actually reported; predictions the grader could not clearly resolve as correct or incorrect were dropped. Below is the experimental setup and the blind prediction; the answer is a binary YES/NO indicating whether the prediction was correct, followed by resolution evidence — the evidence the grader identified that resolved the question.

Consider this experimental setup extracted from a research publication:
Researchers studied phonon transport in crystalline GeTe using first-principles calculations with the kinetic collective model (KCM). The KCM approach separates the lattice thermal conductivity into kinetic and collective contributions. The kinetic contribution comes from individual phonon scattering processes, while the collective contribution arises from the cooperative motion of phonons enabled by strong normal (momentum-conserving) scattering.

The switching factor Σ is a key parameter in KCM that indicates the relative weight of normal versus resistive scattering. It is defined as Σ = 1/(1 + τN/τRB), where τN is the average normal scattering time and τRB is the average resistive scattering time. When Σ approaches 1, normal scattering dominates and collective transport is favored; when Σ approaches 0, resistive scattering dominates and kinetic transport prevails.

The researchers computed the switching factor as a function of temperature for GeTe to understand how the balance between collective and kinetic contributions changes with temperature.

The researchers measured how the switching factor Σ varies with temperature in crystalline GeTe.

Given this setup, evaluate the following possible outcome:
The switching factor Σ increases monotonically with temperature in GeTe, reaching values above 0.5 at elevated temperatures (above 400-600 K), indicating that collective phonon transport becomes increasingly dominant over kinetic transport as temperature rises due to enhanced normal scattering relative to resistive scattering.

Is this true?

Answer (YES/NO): NO